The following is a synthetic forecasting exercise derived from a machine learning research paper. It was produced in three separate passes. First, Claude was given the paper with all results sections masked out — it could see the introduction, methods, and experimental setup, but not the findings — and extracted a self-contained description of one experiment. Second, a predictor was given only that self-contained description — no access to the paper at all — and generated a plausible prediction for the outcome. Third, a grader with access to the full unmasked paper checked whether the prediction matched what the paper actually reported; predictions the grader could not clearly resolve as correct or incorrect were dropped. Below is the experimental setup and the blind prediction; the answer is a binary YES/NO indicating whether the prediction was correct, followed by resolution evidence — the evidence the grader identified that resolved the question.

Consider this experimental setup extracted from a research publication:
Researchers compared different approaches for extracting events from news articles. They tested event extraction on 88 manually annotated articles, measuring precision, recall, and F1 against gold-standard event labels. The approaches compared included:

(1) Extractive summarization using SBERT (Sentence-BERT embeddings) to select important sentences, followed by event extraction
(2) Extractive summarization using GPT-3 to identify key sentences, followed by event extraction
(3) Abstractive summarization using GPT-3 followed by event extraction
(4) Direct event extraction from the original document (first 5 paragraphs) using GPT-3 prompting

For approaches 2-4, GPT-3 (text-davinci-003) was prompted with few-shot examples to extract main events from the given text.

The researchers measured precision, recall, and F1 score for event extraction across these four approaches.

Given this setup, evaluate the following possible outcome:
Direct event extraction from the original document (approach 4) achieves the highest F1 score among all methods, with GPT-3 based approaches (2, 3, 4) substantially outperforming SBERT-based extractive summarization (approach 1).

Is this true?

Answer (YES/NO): YES